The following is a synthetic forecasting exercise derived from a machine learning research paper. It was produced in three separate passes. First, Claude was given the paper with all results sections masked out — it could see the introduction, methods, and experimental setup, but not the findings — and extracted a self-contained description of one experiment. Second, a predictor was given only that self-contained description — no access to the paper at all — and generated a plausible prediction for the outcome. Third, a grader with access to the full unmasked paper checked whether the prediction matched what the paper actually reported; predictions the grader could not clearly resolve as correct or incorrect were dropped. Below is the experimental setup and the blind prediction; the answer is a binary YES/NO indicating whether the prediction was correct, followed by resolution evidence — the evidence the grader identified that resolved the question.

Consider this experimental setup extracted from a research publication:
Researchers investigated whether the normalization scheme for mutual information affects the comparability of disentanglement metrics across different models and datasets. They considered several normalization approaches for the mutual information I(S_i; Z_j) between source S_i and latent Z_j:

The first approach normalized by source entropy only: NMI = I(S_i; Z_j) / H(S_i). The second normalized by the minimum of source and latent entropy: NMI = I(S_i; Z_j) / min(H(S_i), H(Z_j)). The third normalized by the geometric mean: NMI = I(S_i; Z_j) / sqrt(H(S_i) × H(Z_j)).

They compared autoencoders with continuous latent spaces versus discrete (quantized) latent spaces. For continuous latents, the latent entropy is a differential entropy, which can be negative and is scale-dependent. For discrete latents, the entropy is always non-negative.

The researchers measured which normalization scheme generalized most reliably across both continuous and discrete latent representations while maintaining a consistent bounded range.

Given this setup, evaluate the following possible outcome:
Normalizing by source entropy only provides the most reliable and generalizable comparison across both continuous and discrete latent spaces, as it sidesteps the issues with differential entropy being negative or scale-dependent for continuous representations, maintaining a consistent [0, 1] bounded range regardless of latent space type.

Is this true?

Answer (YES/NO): YES